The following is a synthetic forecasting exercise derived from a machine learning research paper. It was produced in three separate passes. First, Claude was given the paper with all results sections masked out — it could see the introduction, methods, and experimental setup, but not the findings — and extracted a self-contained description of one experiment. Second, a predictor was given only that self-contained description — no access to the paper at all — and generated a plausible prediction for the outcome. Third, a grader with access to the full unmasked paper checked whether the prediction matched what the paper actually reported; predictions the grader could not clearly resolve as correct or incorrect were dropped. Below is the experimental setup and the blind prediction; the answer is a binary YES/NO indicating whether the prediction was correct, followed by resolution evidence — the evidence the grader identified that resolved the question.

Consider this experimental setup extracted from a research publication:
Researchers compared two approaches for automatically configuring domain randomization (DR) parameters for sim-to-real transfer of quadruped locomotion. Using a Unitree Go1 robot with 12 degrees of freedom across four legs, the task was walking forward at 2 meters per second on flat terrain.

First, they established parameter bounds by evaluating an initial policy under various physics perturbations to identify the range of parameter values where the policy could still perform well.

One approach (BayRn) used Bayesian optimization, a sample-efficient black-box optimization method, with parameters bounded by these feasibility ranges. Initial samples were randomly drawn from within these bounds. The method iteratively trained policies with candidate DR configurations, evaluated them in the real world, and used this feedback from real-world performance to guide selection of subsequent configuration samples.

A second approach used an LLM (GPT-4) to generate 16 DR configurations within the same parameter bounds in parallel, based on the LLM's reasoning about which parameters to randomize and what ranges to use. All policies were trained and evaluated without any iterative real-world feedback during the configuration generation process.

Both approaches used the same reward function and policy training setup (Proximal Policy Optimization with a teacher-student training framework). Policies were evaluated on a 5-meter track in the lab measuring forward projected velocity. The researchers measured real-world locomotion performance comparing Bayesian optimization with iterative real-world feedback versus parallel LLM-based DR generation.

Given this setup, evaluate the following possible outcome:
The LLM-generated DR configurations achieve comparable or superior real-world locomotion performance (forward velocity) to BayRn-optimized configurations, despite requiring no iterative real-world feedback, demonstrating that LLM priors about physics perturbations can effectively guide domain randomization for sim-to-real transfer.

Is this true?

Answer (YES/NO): YES